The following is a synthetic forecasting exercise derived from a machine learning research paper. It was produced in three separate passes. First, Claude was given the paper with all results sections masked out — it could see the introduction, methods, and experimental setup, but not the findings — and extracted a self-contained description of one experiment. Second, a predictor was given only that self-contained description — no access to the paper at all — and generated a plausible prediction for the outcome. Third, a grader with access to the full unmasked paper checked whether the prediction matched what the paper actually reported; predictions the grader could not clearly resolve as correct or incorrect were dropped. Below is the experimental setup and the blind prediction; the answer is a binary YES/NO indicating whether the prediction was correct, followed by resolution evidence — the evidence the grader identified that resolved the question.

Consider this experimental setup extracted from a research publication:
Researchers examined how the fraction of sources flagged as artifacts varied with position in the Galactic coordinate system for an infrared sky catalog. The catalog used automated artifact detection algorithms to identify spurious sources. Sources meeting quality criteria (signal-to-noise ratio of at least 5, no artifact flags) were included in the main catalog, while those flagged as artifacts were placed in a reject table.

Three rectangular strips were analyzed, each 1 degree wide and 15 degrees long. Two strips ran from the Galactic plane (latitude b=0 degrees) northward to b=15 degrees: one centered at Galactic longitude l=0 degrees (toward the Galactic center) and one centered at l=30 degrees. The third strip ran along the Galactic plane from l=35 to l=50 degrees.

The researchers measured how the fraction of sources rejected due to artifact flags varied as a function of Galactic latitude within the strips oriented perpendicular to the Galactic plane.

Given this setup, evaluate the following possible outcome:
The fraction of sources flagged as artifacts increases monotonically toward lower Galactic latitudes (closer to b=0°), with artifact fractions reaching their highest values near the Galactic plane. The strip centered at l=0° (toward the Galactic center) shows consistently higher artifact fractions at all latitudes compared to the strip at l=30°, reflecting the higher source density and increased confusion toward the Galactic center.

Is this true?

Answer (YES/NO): YES